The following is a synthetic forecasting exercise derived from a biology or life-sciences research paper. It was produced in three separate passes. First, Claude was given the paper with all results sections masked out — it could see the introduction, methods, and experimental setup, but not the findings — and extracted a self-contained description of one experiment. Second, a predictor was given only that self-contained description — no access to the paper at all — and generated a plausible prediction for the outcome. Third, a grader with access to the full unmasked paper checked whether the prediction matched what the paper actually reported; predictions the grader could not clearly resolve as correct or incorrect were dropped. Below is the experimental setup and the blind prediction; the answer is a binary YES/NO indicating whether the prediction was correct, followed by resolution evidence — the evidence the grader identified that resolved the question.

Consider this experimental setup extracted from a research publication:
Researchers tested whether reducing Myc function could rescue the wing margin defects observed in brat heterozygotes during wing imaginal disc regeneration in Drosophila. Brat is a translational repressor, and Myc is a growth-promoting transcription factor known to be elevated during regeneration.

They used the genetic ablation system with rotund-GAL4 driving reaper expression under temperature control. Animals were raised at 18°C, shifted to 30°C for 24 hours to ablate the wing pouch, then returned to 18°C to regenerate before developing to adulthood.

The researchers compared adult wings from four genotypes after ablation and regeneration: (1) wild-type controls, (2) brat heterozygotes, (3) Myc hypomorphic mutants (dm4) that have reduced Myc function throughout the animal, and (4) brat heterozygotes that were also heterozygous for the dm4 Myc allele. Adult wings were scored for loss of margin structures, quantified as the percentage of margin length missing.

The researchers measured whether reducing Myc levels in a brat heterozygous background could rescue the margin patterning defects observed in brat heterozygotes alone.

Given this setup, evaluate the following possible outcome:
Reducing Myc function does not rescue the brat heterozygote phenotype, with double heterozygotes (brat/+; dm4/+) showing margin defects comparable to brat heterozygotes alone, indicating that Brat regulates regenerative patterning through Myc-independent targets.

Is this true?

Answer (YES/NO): NO